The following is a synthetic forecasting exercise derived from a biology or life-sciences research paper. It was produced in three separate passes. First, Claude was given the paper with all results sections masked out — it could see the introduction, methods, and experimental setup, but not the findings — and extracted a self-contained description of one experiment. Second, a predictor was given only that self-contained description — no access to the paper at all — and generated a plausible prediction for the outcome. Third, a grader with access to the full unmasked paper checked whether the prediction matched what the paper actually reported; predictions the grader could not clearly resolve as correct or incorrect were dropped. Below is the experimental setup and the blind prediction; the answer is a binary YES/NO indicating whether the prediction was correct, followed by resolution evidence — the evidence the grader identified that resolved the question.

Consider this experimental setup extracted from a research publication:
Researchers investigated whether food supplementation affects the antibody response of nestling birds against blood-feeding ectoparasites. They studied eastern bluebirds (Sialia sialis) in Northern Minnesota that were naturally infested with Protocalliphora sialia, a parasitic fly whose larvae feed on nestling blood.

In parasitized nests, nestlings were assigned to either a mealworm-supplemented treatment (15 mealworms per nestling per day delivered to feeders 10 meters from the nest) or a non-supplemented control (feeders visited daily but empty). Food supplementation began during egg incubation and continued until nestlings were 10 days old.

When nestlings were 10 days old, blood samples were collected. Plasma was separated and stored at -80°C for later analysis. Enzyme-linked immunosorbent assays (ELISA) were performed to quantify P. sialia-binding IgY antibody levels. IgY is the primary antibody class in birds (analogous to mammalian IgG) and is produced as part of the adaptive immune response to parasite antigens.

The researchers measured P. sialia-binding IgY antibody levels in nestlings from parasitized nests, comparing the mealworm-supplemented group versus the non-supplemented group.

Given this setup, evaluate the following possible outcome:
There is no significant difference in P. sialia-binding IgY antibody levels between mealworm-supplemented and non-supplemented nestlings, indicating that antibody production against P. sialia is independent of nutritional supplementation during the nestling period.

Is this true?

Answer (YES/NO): NO